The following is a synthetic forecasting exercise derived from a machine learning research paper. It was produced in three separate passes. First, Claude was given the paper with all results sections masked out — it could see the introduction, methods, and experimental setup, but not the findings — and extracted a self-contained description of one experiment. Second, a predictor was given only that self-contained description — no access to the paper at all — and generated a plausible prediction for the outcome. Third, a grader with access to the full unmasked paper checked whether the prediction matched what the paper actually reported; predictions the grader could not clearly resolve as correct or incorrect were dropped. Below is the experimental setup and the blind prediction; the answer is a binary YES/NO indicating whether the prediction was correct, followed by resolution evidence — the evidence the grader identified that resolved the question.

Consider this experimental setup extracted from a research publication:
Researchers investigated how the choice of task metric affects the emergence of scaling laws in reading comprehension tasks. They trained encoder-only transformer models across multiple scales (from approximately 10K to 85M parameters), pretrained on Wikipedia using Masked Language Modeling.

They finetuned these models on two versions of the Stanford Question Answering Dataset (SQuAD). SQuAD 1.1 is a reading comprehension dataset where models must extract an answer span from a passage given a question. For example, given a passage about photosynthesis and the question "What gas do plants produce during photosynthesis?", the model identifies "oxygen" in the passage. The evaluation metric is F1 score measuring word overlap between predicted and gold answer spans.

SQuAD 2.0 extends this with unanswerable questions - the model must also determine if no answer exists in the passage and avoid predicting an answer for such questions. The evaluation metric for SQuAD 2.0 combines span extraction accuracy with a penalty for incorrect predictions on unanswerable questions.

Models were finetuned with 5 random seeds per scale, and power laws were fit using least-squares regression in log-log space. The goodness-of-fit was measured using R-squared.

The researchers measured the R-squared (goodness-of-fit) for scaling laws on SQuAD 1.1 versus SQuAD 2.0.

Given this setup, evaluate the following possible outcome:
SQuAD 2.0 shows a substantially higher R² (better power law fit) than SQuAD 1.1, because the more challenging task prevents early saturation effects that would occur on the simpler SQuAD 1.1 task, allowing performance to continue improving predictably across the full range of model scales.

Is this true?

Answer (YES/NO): NO